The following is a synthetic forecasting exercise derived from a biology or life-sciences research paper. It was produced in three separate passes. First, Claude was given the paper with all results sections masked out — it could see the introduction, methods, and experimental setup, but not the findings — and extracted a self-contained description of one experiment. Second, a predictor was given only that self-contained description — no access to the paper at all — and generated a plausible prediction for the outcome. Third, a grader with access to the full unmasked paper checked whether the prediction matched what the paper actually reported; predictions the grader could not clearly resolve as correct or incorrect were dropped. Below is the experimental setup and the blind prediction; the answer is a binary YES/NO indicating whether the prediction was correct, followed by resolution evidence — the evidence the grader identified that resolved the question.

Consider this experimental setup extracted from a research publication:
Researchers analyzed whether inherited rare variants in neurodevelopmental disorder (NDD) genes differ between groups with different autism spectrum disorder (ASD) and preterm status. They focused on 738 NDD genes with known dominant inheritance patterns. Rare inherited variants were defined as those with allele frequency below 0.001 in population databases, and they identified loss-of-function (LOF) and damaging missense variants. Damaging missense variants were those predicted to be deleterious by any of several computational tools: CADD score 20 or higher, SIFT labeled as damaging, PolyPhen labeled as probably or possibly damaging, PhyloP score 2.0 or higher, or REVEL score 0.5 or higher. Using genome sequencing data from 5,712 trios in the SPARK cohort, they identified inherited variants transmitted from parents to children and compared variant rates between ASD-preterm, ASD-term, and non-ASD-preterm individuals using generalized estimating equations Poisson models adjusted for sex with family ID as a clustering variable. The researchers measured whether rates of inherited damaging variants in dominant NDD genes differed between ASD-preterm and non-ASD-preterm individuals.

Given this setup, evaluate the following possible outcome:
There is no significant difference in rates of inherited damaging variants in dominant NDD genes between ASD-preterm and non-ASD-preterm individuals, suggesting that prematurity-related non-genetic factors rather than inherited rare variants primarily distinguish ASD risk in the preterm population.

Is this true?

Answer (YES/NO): YES